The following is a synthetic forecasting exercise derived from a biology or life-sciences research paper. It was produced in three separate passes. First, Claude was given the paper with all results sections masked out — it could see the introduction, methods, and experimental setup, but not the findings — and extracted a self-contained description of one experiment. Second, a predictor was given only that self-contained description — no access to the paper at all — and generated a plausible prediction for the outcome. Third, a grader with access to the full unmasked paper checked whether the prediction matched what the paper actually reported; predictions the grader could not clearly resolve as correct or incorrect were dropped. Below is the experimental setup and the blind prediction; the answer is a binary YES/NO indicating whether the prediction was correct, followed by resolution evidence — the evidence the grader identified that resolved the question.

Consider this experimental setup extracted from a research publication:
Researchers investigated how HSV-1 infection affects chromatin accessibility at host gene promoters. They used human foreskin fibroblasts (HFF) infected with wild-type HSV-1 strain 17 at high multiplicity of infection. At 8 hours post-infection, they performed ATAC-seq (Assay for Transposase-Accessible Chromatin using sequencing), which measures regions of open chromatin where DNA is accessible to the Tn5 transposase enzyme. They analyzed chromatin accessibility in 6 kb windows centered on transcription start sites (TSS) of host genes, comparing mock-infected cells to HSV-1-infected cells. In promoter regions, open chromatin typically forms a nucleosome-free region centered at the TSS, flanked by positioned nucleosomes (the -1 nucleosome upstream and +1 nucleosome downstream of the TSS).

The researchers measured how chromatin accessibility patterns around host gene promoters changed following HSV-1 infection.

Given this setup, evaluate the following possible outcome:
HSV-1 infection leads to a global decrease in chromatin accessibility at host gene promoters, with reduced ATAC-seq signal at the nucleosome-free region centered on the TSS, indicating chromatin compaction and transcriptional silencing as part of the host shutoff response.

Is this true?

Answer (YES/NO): NO